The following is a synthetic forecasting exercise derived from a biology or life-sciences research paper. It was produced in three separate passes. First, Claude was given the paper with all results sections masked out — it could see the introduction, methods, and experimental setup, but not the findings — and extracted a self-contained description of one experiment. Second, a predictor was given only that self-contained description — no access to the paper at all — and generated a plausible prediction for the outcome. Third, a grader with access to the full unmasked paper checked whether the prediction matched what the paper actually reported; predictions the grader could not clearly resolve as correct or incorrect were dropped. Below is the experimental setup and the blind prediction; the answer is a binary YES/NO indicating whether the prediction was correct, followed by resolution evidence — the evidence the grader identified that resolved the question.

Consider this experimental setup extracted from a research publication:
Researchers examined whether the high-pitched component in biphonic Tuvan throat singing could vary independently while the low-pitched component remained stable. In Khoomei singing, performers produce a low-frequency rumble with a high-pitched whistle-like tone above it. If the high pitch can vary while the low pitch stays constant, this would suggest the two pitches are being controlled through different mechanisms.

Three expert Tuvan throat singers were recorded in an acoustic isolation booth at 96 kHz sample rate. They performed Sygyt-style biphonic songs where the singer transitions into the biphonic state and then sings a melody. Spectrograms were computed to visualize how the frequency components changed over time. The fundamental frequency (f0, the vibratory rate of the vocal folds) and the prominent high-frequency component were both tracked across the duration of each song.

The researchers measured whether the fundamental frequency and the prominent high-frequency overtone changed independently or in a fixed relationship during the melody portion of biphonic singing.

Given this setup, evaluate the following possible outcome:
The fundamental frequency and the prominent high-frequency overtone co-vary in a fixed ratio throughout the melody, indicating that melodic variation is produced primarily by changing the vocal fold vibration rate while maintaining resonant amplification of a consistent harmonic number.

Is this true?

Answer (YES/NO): NO